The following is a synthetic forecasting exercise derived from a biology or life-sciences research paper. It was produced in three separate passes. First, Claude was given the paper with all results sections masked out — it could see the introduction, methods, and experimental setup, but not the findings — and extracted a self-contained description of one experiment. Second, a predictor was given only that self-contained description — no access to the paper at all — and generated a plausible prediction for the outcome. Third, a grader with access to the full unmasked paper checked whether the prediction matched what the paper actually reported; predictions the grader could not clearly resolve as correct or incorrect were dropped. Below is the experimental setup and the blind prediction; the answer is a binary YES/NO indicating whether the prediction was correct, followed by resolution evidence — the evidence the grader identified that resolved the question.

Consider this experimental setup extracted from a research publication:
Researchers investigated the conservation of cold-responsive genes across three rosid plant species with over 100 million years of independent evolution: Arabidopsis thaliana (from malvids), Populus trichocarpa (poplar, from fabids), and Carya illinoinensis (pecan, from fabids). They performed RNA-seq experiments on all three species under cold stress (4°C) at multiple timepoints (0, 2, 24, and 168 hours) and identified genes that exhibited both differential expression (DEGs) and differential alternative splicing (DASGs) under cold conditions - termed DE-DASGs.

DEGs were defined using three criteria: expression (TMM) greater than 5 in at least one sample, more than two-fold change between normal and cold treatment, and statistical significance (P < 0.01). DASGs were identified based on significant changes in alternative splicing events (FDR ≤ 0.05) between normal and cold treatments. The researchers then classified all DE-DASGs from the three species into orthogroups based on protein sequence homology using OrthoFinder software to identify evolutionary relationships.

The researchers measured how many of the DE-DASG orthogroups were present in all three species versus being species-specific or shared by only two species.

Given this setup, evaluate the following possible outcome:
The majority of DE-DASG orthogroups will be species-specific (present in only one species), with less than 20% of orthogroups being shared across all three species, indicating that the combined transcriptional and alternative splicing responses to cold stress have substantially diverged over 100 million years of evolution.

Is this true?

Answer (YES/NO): YES